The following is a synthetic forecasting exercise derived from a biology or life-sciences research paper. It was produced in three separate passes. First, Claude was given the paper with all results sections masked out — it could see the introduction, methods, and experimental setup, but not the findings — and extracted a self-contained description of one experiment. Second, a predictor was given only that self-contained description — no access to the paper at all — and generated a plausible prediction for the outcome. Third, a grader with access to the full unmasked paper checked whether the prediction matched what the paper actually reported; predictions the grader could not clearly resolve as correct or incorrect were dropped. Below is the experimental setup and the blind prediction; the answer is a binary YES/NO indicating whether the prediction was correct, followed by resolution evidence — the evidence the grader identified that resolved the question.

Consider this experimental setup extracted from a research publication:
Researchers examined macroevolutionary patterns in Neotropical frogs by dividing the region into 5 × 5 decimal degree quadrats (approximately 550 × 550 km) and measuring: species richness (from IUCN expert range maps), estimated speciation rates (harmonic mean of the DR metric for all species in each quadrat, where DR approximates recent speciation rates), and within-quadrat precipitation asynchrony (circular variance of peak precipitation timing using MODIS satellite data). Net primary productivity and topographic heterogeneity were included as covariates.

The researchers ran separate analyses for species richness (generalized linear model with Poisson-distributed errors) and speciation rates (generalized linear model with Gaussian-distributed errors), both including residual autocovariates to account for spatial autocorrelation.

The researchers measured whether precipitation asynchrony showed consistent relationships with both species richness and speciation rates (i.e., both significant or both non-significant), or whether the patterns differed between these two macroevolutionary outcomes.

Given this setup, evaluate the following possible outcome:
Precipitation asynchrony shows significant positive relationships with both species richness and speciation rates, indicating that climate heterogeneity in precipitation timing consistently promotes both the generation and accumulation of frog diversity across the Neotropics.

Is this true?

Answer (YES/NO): NO